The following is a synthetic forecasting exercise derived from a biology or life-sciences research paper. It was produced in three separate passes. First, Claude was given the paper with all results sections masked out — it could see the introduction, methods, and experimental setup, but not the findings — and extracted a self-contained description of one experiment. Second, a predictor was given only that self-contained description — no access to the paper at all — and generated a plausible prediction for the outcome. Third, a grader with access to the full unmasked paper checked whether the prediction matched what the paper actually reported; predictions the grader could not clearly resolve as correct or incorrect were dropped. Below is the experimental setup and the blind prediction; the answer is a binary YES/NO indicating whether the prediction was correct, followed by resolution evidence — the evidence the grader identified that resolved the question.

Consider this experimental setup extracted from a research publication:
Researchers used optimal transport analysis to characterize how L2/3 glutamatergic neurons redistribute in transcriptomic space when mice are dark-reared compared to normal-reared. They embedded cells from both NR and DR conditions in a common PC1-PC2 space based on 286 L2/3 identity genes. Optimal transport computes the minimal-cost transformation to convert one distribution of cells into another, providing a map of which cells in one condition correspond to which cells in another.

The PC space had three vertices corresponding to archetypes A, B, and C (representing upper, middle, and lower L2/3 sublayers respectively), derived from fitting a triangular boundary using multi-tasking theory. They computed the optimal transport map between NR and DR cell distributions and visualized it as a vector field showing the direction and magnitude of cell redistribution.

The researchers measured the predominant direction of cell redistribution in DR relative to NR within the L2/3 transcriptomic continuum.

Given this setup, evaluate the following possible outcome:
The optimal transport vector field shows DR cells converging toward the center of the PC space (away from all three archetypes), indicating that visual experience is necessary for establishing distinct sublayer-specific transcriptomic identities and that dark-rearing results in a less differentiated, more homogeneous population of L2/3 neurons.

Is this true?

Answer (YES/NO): NO